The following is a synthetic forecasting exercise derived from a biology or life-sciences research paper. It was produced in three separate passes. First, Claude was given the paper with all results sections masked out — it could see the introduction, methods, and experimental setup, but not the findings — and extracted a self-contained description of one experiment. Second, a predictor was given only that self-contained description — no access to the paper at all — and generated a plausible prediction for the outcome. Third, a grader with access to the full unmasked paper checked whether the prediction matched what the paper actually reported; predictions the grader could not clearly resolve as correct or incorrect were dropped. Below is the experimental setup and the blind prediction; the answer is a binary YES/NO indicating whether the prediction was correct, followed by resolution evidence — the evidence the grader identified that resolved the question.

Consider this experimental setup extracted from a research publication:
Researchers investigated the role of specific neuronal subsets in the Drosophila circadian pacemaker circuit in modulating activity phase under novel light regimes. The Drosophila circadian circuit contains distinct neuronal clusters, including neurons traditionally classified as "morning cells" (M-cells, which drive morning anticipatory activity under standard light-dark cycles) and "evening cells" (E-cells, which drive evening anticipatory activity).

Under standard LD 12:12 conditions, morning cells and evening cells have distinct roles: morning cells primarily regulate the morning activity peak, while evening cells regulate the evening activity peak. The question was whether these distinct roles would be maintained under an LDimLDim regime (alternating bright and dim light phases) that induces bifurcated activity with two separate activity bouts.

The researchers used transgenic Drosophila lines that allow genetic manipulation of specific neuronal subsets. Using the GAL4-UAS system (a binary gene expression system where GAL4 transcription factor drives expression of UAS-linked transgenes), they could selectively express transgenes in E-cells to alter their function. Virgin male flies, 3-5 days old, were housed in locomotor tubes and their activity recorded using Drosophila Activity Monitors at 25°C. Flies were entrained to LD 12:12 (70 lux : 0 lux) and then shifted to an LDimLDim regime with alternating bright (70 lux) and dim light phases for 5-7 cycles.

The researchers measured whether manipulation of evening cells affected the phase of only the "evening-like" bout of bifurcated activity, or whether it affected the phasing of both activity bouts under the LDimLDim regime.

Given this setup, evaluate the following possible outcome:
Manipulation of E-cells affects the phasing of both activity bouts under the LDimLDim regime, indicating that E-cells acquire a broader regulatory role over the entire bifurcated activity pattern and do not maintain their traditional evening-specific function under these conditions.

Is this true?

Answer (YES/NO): YES